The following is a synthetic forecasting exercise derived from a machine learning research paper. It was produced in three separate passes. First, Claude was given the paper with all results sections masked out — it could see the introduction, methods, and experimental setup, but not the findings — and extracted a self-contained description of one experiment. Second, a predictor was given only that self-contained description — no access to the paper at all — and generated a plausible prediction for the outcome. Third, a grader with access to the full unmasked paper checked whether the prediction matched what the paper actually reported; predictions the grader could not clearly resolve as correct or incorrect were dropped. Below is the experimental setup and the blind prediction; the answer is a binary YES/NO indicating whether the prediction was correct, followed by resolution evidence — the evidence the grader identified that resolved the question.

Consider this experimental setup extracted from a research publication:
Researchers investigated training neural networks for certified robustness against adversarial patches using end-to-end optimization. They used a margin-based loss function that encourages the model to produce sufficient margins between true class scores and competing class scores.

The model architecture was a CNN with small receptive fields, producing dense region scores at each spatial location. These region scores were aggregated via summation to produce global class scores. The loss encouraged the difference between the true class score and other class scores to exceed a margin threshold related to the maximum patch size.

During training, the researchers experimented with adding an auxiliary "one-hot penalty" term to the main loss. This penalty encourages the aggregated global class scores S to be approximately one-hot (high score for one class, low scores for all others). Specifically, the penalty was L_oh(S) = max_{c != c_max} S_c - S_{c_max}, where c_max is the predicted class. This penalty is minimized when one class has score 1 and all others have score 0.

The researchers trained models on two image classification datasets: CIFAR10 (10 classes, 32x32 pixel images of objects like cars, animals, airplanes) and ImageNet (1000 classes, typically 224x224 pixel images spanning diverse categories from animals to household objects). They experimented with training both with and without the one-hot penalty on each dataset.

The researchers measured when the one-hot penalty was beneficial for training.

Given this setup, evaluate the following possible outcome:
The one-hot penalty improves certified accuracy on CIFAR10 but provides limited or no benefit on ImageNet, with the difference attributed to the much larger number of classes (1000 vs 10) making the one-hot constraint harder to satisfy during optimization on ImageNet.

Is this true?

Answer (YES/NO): NO